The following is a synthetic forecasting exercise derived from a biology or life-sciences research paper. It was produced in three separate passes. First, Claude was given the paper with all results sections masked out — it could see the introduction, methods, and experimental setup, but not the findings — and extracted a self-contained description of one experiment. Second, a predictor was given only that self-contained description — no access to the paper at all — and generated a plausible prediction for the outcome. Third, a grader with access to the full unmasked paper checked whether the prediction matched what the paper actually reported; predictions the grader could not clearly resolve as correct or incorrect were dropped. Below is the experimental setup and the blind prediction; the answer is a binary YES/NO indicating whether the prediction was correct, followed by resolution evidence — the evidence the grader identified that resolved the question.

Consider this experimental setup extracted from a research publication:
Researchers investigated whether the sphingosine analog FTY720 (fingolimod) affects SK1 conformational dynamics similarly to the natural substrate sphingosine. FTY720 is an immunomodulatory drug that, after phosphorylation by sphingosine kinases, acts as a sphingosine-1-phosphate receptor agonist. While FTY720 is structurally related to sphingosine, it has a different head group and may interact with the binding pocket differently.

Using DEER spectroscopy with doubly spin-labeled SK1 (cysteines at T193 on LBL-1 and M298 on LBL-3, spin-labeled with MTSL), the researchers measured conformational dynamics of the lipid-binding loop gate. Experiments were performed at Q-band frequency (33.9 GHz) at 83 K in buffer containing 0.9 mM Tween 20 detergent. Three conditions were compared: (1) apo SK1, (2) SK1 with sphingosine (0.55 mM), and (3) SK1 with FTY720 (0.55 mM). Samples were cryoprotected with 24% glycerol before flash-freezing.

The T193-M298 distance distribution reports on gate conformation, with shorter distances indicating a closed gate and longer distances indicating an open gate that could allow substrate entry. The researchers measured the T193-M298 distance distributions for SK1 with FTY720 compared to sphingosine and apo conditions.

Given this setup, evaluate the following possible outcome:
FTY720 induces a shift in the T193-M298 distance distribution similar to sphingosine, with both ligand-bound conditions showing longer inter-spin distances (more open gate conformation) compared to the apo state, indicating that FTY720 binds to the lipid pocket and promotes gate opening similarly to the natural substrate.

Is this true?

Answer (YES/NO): NO